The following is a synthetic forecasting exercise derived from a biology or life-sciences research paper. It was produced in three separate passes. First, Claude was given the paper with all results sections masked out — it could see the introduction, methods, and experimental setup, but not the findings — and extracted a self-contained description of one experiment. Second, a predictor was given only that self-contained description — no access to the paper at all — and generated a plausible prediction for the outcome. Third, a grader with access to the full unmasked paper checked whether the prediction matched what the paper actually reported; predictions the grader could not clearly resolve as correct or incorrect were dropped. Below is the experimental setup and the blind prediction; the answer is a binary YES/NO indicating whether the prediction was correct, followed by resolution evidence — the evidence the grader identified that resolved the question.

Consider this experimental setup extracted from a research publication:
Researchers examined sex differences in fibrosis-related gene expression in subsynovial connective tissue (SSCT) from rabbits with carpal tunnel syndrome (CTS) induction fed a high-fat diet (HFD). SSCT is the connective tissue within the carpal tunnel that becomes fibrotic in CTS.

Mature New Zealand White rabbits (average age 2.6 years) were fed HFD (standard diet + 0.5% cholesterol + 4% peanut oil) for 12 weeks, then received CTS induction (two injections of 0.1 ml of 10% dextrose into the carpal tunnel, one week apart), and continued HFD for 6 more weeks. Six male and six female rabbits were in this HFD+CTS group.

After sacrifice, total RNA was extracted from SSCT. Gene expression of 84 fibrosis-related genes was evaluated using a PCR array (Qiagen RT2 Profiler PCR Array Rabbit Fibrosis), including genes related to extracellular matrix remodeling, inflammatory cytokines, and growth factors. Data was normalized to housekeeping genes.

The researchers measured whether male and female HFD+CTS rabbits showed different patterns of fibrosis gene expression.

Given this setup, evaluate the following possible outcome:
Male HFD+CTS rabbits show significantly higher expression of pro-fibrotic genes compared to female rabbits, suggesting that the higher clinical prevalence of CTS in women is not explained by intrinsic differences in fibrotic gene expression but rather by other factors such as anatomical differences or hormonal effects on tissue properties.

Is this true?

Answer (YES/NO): YES